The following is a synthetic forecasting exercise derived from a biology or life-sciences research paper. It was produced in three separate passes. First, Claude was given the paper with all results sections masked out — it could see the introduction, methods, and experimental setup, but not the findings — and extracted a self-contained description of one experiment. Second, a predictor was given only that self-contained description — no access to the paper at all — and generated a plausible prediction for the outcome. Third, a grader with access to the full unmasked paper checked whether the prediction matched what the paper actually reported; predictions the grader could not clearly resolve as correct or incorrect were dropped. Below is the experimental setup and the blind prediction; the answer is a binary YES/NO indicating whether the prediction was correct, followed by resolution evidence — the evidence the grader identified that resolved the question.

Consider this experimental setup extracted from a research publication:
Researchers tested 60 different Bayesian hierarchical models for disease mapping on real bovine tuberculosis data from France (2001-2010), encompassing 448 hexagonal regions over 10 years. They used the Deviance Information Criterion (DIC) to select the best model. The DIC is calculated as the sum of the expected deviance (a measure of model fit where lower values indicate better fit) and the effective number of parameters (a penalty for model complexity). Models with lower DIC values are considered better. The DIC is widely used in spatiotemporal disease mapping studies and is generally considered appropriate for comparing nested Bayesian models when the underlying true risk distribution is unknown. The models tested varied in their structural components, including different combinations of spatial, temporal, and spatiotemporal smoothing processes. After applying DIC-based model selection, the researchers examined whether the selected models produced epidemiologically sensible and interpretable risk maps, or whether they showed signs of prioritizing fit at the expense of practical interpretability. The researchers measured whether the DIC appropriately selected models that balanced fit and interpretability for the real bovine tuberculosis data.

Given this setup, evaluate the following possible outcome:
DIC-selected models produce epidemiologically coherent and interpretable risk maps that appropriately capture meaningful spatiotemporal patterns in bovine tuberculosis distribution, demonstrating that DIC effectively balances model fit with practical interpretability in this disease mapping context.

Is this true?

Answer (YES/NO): NO